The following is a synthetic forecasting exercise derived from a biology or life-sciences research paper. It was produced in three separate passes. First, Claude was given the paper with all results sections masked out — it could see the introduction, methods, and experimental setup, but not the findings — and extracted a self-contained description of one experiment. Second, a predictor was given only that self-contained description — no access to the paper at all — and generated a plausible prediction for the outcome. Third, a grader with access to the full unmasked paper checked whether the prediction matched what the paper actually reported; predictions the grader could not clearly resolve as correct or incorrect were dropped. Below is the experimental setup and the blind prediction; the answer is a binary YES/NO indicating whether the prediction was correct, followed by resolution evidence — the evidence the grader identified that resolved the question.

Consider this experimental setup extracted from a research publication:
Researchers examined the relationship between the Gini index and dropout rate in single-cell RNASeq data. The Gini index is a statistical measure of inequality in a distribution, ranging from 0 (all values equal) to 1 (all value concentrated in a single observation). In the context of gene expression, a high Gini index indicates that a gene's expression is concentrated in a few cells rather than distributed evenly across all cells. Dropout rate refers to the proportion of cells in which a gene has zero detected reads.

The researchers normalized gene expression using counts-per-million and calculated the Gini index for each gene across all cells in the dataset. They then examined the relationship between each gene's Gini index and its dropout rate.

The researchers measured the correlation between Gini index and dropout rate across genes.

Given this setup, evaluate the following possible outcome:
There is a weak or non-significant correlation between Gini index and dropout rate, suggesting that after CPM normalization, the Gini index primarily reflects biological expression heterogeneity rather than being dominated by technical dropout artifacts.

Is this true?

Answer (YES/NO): NO